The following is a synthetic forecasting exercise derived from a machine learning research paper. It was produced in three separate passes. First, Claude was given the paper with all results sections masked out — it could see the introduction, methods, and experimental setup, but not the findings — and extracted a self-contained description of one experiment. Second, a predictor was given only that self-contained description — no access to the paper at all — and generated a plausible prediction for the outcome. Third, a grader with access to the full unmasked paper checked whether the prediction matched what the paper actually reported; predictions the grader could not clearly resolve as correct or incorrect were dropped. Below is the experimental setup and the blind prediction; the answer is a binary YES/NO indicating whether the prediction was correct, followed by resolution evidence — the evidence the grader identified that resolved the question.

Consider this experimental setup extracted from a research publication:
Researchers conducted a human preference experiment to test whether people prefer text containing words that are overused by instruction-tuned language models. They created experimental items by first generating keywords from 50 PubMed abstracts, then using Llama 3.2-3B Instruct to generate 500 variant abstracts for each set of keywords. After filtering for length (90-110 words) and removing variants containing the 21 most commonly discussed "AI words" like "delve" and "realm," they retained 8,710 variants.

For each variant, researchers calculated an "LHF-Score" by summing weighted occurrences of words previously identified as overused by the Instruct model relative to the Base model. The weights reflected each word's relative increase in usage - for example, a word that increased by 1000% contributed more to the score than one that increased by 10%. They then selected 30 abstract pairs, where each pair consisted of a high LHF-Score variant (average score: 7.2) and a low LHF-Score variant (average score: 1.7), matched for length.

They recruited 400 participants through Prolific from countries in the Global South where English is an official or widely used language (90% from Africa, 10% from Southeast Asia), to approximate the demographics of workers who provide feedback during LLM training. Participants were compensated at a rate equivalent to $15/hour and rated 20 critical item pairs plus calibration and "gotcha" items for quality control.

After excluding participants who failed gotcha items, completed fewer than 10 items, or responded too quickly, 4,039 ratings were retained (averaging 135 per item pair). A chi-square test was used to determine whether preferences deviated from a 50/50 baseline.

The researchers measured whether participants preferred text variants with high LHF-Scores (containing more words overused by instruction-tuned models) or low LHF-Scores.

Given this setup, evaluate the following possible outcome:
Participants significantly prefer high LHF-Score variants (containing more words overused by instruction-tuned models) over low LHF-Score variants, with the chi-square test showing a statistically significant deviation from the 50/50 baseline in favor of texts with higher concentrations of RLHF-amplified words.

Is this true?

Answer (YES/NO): YES